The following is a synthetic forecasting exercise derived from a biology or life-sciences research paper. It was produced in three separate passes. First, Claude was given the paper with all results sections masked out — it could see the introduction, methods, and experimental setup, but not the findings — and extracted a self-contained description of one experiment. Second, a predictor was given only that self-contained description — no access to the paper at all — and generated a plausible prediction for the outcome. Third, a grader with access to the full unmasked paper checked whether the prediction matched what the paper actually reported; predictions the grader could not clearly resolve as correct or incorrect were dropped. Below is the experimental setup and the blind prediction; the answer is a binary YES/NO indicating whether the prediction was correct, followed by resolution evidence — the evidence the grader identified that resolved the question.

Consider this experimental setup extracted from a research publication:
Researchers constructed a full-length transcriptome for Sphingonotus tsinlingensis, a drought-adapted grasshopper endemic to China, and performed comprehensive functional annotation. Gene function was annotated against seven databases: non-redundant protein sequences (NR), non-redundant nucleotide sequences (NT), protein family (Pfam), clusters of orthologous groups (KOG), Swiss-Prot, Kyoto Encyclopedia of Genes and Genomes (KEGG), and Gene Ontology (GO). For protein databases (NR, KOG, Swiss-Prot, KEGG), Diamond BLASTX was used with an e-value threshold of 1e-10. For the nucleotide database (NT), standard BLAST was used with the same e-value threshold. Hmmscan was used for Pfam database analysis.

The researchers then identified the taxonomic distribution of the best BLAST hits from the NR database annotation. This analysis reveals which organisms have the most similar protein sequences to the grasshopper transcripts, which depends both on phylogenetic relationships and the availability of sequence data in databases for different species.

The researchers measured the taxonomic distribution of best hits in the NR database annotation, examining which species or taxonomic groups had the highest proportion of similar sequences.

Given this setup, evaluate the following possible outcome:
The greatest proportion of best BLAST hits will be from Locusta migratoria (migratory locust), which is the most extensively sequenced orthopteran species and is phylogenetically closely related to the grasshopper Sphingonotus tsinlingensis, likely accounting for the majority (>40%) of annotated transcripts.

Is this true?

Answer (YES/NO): NO